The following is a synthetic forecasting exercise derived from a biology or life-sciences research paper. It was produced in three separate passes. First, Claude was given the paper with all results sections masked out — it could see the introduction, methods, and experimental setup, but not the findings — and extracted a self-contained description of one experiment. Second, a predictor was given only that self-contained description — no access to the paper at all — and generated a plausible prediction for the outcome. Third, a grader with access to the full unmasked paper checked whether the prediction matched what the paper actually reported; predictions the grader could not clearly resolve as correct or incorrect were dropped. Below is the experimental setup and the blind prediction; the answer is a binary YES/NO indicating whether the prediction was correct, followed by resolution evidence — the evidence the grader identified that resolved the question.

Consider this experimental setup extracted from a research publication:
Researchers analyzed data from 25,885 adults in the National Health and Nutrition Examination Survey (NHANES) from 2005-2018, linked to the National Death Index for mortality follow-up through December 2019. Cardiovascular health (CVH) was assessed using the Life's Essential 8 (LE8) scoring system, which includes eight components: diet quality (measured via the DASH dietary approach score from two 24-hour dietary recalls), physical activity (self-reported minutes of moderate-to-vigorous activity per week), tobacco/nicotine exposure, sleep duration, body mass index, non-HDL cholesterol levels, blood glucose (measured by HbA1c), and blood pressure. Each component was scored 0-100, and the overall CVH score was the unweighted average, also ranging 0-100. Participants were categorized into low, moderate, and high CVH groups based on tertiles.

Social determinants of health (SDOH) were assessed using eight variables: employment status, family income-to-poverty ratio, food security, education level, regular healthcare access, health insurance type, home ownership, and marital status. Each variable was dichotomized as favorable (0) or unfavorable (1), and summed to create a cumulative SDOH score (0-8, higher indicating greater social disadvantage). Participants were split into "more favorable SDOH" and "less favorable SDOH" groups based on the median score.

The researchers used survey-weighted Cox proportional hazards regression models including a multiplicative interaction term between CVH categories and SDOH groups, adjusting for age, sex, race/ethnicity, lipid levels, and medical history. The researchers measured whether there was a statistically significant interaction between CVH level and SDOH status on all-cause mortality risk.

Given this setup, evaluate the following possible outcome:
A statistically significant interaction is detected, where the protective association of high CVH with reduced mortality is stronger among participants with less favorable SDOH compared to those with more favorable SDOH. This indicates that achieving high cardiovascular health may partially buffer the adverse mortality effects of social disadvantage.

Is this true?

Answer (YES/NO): NO